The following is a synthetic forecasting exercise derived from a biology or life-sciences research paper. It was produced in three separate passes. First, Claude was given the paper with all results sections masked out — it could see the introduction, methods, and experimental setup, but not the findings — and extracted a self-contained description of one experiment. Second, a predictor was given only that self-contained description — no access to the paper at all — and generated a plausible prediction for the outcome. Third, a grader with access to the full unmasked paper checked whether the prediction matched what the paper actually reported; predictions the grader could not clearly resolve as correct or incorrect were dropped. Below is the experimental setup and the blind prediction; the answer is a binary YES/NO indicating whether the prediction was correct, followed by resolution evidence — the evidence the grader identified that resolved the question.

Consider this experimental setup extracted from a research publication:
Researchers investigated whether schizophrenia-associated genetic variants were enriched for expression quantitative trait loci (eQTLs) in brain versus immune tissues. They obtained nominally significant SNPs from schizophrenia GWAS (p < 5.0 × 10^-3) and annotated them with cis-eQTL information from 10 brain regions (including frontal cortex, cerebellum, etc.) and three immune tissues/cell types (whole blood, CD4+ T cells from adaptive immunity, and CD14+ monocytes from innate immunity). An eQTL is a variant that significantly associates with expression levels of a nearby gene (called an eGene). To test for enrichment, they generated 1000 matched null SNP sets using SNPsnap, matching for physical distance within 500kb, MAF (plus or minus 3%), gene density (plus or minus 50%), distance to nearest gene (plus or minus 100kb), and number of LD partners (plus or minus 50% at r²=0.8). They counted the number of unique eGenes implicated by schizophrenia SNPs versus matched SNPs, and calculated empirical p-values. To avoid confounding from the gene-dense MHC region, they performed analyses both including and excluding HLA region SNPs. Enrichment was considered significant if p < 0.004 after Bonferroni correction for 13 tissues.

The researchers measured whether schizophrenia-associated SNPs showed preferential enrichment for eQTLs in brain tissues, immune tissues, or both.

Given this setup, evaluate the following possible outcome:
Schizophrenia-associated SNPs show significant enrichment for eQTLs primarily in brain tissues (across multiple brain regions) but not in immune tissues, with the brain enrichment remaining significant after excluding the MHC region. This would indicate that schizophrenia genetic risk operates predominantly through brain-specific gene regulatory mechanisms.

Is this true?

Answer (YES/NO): YES